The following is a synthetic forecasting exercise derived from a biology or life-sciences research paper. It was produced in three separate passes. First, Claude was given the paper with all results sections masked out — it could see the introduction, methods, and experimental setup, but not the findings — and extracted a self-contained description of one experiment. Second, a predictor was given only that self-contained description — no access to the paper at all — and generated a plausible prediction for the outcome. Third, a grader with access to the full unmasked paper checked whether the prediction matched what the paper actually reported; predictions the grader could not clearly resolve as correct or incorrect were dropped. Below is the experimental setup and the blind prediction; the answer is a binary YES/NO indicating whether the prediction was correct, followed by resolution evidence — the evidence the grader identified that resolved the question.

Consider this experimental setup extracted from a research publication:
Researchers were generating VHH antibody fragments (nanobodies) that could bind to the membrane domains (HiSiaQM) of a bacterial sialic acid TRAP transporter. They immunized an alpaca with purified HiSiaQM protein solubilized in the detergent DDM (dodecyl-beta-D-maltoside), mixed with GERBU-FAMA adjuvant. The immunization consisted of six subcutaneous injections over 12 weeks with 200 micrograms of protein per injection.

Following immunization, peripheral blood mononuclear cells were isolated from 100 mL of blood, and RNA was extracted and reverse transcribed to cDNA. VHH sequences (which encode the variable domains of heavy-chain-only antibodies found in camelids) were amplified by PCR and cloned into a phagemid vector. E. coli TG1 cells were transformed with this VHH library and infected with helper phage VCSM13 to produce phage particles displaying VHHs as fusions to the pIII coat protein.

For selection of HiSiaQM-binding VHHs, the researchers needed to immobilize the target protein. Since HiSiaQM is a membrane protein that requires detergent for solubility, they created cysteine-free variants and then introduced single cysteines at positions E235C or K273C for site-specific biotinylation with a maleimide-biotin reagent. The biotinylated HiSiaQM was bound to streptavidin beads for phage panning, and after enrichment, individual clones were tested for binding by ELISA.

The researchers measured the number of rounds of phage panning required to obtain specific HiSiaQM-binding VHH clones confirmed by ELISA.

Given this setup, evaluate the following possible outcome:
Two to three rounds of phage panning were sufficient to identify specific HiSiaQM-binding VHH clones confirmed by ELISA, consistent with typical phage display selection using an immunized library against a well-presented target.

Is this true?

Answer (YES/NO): NO